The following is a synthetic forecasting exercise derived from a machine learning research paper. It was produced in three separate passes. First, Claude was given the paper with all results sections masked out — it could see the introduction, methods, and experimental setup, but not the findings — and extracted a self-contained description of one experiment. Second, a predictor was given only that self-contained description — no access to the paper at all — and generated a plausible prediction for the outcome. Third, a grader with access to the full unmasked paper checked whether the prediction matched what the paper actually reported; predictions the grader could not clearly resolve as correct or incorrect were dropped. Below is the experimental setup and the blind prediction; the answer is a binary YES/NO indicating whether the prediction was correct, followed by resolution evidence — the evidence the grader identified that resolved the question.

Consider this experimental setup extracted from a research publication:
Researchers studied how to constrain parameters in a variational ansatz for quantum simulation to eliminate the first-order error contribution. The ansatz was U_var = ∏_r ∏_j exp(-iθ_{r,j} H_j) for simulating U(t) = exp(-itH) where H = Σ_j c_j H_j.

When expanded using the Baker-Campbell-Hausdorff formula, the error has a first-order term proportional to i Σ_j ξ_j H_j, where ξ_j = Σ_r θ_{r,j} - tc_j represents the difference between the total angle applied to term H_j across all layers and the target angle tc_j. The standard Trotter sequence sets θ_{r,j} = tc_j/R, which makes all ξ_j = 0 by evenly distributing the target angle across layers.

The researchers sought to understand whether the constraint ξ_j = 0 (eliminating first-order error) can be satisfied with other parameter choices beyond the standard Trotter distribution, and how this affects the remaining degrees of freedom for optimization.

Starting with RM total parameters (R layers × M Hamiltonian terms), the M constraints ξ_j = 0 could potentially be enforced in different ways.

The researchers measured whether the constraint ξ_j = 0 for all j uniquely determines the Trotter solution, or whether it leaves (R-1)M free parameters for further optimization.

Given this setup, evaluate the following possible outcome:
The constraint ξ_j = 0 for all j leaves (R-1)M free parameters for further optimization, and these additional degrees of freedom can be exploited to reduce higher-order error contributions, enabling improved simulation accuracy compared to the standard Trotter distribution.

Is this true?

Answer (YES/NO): YES